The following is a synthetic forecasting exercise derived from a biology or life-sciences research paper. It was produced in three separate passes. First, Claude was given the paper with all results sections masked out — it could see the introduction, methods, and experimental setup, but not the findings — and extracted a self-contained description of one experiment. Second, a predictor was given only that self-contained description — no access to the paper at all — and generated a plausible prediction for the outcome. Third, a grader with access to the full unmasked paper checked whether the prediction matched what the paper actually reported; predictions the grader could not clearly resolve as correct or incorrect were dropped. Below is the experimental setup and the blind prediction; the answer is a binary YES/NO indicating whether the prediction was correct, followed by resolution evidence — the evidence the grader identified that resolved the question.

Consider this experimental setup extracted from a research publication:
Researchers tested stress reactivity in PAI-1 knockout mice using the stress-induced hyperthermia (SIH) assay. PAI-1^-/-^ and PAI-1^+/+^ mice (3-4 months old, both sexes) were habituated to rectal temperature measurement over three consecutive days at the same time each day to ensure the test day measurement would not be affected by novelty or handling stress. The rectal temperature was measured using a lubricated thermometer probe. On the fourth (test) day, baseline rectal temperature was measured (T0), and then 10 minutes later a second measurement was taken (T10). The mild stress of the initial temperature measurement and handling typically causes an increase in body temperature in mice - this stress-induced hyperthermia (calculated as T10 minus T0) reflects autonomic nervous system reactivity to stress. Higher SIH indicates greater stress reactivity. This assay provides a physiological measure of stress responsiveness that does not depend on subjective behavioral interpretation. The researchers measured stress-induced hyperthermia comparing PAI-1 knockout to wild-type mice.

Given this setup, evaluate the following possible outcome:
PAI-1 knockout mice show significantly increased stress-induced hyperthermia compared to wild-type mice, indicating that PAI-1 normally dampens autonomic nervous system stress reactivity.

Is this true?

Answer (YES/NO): NO